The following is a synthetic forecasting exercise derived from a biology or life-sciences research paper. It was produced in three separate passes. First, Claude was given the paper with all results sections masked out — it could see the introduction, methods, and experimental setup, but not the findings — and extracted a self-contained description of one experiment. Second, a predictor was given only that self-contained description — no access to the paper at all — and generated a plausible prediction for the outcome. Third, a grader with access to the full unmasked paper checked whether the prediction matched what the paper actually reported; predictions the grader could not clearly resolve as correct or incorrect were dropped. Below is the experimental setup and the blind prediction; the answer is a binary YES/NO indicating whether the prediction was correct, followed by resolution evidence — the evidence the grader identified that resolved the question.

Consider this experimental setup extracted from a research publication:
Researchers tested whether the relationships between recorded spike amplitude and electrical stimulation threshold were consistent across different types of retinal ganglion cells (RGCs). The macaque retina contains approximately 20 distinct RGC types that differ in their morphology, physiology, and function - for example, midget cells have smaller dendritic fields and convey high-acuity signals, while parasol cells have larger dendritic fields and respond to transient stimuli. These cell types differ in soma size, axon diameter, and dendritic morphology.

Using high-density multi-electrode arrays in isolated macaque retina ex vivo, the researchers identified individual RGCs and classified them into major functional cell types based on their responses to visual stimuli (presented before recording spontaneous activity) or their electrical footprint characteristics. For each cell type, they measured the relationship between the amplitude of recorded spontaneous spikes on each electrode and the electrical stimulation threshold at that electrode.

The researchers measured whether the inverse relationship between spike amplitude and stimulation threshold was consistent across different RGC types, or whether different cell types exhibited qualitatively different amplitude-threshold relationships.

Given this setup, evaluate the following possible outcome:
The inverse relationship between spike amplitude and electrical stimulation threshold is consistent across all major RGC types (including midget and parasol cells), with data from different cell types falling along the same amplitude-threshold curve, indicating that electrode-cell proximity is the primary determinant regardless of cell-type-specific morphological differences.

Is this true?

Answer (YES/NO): NO